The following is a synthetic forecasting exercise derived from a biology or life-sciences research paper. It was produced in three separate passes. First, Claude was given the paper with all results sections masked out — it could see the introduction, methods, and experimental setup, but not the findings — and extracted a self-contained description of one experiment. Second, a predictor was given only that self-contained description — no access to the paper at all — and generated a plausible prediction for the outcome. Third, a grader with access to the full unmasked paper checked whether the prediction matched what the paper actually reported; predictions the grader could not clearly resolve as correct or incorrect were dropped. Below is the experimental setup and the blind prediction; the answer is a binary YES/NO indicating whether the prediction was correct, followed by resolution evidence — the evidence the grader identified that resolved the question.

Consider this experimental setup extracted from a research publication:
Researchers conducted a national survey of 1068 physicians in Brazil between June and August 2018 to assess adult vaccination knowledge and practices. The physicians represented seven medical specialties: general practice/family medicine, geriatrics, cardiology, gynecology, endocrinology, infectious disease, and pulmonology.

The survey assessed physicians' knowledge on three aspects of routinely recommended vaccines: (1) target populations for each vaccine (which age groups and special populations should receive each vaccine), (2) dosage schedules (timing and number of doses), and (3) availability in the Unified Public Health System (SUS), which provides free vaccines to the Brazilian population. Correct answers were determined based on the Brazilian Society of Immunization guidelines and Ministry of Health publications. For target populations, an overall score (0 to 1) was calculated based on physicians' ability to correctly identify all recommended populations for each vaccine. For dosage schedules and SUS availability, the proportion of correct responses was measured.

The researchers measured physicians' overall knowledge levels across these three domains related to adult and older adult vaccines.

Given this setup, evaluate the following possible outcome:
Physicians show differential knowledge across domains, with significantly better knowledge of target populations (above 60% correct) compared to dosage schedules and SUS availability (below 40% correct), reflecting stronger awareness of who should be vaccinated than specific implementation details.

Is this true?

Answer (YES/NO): NO